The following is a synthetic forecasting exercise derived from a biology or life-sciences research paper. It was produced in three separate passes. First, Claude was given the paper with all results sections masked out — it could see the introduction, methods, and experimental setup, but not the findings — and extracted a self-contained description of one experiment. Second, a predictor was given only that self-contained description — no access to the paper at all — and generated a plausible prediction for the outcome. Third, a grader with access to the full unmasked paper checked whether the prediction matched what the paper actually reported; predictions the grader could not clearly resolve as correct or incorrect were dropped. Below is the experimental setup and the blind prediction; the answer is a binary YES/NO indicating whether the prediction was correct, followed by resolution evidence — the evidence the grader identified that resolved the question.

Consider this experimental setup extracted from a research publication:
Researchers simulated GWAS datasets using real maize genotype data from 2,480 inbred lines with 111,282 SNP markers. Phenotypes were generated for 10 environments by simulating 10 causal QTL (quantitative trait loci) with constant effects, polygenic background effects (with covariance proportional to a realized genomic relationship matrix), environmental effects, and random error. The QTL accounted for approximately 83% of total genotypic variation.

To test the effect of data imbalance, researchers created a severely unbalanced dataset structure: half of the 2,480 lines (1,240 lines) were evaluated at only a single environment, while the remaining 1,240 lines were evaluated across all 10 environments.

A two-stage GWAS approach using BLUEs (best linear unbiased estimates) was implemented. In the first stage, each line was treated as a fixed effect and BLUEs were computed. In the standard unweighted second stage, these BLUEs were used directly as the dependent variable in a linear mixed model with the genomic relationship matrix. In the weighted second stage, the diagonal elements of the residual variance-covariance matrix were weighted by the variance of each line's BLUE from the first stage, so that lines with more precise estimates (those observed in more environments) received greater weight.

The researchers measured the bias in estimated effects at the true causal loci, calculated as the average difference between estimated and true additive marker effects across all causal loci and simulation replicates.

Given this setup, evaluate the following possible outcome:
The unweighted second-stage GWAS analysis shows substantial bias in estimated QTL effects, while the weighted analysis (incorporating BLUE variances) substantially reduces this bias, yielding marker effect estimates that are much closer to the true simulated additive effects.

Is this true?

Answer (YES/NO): NO